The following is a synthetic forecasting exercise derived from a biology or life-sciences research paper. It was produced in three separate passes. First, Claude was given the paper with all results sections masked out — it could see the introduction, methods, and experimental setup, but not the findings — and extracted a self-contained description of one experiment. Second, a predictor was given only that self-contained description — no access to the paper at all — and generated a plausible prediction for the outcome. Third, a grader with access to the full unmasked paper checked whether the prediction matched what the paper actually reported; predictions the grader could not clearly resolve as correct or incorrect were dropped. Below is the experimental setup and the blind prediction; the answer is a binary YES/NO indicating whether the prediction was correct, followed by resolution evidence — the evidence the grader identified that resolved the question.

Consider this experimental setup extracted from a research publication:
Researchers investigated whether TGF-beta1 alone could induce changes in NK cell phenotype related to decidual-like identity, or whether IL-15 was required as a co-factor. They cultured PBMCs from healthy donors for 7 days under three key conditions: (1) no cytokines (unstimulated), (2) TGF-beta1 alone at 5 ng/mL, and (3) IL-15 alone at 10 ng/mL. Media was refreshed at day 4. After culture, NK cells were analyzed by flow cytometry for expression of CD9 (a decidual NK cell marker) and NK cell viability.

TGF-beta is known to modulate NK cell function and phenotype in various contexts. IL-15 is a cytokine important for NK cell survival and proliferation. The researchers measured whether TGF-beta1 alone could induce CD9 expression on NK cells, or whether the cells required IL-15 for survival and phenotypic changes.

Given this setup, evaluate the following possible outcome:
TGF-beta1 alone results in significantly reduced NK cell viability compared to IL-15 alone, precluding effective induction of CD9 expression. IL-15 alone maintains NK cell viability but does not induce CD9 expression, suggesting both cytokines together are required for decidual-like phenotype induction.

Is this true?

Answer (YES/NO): NO